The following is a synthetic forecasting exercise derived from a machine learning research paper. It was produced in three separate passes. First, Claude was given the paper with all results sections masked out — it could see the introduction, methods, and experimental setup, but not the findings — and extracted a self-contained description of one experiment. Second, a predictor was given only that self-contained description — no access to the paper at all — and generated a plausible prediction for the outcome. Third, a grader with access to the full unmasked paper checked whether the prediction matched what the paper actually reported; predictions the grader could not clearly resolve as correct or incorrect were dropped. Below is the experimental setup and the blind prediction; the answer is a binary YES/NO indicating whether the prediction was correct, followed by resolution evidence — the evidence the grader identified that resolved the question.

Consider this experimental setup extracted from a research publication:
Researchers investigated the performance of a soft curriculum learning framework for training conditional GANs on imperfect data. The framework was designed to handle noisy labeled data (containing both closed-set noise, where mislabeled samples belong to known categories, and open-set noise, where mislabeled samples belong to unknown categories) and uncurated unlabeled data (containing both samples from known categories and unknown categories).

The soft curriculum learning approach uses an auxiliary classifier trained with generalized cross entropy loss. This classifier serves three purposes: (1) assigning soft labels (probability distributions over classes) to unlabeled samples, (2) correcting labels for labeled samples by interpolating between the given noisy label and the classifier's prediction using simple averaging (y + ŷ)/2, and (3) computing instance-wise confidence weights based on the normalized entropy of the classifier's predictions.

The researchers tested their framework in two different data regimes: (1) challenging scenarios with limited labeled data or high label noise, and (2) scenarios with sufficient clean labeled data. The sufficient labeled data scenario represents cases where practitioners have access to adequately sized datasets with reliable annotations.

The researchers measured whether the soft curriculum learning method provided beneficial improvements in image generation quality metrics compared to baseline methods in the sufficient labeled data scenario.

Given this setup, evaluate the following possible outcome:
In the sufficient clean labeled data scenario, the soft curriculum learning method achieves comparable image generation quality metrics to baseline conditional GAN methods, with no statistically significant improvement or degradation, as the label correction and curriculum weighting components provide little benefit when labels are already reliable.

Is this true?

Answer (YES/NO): YES